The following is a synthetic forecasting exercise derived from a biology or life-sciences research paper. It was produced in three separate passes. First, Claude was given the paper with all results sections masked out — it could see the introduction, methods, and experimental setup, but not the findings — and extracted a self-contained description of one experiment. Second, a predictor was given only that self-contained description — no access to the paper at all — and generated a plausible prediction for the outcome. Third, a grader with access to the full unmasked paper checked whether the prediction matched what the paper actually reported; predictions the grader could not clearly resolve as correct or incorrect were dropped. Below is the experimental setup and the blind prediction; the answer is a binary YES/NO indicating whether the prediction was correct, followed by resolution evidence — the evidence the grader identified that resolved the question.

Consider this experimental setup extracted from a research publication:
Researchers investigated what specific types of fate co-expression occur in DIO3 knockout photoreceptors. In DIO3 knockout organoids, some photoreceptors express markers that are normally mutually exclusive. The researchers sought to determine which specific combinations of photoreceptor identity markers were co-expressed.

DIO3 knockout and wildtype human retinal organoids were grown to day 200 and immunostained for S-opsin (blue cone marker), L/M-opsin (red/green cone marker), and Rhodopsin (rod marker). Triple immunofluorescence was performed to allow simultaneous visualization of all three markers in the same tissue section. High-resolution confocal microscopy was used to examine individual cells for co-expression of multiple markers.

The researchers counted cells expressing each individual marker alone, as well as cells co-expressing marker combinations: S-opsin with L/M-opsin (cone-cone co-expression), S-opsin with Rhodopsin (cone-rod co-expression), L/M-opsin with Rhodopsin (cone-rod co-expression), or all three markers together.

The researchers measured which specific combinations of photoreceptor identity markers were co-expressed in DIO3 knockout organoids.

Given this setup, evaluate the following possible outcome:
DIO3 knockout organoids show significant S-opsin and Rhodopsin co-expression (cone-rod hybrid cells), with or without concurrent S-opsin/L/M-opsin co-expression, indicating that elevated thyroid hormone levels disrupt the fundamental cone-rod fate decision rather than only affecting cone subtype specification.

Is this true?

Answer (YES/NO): NO